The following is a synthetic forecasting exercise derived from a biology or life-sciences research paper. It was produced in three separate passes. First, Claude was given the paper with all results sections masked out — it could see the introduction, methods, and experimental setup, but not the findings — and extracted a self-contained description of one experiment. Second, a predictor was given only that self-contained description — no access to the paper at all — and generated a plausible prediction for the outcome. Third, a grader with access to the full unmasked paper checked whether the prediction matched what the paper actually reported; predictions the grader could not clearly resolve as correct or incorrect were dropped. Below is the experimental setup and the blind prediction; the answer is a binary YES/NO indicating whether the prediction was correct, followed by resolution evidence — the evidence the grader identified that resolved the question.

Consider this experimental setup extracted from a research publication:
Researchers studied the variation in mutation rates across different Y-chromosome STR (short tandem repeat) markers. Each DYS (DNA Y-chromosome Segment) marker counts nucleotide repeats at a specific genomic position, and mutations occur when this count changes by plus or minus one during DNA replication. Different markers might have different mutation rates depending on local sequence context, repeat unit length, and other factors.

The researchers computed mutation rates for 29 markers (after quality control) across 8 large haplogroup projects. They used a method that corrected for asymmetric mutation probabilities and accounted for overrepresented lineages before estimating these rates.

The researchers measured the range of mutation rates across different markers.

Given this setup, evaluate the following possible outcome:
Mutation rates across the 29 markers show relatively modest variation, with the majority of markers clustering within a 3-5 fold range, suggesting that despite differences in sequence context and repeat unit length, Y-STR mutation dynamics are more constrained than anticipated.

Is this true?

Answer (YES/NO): NO